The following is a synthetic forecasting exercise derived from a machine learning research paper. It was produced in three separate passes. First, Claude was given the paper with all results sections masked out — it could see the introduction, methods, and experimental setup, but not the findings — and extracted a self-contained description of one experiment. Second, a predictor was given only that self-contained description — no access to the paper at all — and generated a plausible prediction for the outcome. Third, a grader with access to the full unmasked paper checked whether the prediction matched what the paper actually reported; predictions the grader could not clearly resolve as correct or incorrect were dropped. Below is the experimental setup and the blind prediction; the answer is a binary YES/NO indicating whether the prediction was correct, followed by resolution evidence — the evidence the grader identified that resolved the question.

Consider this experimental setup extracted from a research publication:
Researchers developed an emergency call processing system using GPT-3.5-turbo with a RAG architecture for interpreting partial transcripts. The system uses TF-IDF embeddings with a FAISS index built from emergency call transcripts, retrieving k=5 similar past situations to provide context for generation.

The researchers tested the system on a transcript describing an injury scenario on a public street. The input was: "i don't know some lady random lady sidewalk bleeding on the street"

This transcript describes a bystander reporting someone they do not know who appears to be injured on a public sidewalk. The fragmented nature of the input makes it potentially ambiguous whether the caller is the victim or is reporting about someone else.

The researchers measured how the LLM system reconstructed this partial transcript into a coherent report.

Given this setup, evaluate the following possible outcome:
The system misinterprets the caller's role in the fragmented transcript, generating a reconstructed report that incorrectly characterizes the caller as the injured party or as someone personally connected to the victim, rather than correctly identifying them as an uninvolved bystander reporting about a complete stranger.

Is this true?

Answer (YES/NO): NO